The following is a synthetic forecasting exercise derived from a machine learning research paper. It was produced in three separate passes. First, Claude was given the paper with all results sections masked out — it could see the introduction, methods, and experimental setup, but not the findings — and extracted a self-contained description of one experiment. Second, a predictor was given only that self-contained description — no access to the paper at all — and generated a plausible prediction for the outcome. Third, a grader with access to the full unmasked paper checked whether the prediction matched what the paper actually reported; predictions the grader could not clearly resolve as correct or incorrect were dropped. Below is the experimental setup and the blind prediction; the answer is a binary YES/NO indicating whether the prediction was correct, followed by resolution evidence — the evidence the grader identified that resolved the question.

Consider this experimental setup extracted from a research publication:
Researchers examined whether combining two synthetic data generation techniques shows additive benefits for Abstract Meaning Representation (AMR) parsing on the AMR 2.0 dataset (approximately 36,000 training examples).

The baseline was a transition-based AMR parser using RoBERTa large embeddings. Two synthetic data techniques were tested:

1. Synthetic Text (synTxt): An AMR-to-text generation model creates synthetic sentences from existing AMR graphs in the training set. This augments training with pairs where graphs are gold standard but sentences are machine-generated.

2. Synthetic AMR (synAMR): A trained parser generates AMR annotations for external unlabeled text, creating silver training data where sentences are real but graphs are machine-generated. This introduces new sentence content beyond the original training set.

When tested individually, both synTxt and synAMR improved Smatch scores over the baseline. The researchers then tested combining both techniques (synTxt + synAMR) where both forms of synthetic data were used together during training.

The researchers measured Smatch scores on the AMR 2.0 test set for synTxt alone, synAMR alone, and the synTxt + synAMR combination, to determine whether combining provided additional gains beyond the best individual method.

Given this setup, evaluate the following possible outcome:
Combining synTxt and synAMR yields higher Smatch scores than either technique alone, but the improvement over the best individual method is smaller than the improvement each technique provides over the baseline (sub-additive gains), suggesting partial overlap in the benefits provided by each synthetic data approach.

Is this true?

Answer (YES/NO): NO